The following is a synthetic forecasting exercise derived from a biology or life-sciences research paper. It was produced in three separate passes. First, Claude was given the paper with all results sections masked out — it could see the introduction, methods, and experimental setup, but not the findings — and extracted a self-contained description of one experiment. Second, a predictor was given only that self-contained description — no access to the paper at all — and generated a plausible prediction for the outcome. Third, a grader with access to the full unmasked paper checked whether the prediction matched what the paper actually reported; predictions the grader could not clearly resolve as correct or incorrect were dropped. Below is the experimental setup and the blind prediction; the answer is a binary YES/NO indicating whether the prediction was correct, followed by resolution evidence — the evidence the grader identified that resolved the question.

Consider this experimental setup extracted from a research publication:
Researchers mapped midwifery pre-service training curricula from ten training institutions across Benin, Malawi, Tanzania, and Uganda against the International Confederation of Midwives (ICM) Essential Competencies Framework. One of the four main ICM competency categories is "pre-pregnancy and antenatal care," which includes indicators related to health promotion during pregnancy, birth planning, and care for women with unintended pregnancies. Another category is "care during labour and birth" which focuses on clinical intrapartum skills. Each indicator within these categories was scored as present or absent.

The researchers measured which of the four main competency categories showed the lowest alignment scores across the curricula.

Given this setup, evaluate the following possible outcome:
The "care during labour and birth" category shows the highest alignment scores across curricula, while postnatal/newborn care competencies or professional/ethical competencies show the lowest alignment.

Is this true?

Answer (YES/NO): NO